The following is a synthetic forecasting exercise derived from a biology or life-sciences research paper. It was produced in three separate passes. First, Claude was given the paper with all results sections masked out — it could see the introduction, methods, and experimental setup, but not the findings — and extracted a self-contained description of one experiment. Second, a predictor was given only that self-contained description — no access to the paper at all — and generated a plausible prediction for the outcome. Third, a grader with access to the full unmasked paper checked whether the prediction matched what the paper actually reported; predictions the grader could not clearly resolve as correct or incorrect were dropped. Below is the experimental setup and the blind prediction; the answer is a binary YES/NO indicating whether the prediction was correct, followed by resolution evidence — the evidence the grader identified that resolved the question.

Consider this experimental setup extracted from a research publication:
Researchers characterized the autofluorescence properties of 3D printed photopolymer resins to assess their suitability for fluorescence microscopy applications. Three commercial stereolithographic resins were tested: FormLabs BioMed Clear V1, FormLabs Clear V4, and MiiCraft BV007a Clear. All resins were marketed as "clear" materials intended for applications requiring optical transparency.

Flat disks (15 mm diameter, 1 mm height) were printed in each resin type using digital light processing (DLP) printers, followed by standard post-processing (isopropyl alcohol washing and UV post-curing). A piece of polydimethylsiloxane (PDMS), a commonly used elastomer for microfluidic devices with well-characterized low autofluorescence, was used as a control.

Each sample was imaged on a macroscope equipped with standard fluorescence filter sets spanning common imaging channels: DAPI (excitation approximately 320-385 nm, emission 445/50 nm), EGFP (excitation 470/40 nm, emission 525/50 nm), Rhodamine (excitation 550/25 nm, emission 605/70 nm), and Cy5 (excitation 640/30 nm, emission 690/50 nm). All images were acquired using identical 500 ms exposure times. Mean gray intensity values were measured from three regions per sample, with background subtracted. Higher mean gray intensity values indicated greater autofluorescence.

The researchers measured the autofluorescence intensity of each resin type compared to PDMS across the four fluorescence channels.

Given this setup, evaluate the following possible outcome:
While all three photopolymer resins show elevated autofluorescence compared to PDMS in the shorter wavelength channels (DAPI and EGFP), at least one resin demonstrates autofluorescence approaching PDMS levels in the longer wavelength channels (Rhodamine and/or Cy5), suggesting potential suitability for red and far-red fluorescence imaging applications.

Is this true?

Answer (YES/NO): NO